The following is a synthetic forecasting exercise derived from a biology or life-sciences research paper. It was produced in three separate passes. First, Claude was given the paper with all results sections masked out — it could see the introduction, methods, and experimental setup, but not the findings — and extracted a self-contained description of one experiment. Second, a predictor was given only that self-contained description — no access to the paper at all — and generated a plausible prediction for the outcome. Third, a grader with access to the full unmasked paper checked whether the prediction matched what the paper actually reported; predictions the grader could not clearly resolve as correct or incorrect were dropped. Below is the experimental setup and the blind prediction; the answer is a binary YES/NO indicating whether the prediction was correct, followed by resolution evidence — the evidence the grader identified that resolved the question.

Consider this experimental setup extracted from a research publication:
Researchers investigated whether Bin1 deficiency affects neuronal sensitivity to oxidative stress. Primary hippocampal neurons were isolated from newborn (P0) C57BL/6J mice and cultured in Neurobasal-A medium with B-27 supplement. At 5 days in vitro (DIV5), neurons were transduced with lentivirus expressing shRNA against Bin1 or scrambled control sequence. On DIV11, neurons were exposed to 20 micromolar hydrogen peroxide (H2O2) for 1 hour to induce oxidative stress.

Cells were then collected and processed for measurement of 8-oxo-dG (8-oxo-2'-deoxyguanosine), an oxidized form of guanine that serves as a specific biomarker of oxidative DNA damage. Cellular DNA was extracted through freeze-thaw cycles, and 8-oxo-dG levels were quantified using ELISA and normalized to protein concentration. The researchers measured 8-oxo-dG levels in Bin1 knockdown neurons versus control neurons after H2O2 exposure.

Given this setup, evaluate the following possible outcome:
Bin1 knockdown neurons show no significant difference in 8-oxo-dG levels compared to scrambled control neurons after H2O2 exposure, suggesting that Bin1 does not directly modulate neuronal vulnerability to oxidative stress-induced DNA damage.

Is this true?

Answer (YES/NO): NO